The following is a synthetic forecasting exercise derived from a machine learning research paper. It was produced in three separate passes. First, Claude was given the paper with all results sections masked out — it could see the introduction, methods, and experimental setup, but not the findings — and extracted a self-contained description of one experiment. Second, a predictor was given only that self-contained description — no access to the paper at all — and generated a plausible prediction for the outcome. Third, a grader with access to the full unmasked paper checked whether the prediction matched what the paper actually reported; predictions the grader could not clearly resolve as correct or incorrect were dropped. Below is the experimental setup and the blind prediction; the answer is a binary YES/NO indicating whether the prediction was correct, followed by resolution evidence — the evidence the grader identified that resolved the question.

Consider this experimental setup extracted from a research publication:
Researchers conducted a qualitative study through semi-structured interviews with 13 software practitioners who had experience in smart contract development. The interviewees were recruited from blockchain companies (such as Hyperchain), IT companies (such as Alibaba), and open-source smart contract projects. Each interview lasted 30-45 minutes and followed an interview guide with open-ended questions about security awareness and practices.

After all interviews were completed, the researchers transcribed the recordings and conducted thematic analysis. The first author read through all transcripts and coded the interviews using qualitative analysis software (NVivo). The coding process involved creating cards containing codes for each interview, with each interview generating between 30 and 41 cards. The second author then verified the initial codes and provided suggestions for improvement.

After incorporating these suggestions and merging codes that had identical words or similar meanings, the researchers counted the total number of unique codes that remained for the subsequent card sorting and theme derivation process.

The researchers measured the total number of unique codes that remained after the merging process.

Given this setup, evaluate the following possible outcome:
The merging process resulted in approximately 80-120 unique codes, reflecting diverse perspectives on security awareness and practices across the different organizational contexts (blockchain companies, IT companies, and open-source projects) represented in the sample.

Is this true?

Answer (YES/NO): NO